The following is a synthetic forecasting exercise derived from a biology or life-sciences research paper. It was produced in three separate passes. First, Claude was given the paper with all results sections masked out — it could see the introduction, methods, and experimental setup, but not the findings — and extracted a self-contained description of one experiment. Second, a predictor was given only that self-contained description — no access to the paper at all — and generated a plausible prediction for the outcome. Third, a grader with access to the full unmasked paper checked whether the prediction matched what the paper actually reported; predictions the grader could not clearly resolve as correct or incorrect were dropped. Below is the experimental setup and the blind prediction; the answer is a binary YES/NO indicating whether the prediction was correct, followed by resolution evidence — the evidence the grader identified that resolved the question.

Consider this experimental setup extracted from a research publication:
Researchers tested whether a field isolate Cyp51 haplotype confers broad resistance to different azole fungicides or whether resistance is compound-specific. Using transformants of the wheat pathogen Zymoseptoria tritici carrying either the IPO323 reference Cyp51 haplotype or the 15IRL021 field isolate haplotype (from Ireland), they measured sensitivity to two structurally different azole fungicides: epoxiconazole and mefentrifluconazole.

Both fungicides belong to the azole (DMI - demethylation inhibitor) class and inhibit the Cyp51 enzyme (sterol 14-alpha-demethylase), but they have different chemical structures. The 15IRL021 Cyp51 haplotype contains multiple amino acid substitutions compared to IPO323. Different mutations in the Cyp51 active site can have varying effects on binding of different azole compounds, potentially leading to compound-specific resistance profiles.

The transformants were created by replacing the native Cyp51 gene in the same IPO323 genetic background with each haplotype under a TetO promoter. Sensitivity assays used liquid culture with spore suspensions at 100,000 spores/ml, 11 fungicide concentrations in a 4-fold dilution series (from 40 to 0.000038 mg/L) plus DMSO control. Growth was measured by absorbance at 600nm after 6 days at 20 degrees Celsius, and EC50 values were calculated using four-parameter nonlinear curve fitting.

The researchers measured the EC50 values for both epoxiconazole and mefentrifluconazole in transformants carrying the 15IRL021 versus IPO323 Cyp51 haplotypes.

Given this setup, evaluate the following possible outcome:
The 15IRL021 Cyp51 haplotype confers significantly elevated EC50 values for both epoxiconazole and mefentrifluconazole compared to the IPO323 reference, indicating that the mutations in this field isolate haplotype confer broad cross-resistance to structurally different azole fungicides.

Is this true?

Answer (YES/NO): YES